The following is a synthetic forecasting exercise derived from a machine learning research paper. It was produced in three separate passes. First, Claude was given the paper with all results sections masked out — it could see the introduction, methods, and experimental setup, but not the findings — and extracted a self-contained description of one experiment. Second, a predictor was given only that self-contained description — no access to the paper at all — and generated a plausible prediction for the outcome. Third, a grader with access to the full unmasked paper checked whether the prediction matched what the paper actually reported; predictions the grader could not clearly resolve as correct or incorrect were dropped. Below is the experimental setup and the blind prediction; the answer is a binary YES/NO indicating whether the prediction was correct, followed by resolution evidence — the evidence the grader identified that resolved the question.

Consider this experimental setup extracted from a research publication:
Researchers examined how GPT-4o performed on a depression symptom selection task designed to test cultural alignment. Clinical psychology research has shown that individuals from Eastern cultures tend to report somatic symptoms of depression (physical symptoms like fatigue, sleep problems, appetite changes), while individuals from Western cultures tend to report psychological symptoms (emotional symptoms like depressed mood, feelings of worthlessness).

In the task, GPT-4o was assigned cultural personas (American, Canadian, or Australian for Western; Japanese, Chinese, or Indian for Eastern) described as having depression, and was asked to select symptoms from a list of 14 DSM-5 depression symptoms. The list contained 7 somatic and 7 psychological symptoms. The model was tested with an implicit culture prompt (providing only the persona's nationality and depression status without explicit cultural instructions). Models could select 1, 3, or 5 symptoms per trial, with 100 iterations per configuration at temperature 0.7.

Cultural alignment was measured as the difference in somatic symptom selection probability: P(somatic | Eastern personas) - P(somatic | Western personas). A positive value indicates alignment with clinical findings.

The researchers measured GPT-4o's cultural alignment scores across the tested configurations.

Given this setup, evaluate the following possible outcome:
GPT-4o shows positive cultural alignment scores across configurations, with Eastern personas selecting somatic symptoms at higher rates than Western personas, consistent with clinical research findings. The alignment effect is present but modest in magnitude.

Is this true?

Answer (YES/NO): NO